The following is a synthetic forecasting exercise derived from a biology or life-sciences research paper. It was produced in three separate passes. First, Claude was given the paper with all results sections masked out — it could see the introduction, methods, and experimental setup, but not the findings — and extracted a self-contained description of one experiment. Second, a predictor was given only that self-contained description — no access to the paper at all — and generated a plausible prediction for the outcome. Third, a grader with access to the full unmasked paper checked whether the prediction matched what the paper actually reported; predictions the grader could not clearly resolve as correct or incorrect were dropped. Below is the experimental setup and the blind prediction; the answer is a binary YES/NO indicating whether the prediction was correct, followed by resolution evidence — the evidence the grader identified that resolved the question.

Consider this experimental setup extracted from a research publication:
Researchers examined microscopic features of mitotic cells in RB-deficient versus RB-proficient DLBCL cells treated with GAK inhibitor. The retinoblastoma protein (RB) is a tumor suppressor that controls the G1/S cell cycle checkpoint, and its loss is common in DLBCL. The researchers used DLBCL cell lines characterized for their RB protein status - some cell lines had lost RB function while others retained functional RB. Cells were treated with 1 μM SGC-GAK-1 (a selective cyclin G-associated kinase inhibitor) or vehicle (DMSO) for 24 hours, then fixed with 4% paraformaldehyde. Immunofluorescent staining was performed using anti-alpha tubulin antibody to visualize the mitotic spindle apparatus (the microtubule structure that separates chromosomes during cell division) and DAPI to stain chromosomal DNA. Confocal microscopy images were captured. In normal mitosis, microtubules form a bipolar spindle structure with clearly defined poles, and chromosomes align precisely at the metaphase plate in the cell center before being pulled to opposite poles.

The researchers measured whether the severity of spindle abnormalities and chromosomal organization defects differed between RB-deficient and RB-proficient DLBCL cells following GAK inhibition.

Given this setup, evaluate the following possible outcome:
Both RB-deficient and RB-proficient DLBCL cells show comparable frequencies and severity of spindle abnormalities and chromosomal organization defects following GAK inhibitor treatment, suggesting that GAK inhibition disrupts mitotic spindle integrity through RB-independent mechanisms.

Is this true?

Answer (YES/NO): NO